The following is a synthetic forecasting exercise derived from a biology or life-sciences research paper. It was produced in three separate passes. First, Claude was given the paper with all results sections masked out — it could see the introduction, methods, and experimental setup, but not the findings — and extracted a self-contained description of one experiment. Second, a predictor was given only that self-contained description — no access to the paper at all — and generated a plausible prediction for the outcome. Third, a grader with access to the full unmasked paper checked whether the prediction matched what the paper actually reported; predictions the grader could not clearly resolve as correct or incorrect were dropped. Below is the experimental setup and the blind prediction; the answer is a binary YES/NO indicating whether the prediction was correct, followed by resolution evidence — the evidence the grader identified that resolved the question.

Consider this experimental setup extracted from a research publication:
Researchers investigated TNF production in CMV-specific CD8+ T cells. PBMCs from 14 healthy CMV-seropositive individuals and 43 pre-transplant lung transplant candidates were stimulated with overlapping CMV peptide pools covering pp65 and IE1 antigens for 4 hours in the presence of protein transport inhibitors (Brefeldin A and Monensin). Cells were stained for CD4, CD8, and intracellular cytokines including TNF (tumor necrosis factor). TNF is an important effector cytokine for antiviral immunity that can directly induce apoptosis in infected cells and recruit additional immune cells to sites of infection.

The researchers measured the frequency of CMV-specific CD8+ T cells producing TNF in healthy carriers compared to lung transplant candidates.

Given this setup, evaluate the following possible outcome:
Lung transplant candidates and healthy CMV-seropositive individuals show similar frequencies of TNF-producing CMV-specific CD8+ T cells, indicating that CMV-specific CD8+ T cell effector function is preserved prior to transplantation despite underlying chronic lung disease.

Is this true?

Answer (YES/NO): NO